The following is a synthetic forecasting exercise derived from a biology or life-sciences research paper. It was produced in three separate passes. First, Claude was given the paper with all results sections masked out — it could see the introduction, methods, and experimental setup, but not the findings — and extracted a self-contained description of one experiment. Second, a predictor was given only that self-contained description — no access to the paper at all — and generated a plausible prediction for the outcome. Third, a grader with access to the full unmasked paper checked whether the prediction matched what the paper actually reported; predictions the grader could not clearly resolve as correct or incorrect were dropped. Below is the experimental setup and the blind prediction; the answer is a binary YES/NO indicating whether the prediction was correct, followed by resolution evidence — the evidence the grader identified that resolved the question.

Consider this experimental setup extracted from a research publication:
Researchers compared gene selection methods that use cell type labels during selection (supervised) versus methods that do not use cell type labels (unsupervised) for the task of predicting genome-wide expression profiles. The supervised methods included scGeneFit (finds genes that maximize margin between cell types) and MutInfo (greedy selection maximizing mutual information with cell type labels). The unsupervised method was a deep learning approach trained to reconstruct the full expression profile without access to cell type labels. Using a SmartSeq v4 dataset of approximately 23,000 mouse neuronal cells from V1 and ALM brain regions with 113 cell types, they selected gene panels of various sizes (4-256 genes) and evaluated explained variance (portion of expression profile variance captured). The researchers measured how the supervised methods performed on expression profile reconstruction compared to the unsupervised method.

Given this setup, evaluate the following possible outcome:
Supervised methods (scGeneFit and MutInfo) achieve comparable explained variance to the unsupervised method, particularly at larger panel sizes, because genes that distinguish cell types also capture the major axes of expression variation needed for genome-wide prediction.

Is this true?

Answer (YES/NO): NO